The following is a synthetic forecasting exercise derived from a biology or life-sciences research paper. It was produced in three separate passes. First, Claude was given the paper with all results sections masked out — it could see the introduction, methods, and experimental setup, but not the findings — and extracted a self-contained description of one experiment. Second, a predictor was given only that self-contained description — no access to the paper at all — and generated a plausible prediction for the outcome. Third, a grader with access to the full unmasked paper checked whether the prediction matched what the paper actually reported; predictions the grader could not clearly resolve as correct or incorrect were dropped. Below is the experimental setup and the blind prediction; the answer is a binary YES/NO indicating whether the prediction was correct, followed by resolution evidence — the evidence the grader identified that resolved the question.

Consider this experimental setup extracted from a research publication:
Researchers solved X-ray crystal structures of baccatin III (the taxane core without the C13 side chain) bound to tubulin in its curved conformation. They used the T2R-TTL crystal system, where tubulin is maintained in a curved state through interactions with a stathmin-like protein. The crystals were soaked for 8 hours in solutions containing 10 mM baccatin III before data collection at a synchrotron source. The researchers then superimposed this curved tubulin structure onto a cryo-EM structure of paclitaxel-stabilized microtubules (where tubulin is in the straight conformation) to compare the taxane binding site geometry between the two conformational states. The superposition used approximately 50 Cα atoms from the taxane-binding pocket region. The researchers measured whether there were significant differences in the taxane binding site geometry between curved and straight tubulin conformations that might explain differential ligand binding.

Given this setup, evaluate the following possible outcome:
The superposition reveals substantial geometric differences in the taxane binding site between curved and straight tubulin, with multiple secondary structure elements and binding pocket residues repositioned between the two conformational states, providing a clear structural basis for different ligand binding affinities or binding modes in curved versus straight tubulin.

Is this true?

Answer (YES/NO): NO